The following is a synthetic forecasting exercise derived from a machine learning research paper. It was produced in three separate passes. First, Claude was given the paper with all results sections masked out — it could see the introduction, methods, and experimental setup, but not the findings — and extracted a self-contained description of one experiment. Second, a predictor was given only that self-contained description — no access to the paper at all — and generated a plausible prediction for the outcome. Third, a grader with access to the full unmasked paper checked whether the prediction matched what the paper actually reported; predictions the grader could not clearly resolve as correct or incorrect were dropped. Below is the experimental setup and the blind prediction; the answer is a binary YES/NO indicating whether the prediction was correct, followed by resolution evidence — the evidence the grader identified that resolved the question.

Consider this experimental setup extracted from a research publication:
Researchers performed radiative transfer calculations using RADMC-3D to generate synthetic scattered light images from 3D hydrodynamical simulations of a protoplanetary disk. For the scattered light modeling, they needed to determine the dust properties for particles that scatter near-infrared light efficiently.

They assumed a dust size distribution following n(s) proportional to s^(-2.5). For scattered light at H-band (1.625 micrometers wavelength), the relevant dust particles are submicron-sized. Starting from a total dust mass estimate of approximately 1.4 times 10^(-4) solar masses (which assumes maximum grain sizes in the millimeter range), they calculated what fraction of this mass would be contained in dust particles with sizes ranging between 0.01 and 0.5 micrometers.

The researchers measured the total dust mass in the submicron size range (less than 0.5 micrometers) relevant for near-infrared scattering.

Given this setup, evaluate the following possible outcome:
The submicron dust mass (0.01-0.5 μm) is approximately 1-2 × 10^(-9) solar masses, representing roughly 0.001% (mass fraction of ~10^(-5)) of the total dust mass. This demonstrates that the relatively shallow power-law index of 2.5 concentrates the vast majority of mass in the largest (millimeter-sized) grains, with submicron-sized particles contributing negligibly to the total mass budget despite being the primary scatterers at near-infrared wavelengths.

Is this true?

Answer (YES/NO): YES